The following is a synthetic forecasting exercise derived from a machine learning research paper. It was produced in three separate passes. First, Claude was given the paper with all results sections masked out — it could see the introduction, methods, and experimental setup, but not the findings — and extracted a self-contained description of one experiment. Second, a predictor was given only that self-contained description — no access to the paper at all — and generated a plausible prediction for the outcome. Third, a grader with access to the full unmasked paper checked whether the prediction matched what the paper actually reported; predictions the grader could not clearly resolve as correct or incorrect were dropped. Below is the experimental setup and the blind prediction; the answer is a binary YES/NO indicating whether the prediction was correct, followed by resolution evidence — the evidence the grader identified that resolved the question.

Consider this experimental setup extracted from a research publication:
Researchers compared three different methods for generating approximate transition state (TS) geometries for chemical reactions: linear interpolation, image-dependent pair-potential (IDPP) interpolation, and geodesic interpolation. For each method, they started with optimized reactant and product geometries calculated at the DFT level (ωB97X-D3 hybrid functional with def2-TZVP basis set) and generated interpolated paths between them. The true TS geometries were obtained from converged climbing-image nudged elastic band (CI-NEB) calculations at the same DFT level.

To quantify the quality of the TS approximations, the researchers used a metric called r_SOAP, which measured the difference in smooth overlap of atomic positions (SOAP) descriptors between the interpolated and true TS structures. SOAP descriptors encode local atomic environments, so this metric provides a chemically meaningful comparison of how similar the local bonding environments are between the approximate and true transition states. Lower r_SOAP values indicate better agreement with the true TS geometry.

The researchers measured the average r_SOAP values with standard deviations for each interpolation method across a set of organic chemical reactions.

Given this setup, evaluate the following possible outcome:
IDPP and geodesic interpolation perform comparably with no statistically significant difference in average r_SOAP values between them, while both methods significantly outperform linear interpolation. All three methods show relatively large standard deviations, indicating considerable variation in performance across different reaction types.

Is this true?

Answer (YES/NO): NO